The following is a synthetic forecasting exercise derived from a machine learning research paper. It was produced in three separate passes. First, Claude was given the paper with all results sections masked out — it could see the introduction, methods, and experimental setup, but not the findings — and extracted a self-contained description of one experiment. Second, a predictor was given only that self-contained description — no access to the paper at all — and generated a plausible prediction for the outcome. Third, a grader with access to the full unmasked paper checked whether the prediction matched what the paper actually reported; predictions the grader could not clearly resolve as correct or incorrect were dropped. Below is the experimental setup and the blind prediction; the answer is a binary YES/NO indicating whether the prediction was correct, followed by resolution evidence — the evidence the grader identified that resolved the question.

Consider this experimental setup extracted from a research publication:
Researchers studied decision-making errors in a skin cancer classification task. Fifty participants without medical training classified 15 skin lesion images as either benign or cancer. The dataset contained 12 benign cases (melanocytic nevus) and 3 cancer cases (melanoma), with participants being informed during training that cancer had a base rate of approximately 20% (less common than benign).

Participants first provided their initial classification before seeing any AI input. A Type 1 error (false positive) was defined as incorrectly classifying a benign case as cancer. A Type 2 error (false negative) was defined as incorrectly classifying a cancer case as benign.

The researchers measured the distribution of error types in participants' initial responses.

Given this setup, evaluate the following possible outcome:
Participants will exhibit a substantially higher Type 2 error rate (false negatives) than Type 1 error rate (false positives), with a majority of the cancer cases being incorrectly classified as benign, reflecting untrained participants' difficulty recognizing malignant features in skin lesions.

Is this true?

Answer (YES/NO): NO